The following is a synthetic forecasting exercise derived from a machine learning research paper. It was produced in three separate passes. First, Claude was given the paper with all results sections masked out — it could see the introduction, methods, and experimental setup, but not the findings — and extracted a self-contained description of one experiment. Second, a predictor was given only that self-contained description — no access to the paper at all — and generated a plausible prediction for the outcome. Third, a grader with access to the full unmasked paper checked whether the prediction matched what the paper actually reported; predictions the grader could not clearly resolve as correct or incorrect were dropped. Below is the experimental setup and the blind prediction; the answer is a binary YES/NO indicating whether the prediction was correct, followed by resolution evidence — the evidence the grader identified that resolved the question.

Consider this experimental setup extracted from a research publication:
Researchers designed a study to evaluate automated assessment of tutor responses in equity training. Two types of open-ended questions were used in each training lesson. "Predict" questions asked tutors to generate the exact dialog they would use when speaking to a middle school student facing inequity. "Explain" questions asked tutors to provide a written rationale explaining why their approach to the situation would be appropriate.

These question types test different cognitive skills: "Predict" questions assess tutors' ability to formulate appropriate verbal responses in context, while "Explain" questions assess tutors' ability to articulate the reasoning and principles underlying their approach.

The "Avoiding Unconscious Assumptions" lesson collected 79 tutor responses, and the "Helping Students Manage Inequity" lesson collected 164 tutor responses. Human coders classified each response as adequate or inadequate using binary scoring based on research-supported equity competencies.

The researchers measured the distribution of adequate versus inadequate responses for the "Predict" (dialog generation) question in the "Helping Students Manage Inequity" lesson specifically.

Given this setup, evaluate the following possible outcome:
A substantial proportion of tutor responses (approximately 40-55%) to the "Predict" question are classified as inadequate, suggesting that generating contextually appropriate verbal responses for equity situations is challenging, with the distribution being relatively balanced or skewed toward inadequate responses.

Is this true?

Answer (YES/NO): NO